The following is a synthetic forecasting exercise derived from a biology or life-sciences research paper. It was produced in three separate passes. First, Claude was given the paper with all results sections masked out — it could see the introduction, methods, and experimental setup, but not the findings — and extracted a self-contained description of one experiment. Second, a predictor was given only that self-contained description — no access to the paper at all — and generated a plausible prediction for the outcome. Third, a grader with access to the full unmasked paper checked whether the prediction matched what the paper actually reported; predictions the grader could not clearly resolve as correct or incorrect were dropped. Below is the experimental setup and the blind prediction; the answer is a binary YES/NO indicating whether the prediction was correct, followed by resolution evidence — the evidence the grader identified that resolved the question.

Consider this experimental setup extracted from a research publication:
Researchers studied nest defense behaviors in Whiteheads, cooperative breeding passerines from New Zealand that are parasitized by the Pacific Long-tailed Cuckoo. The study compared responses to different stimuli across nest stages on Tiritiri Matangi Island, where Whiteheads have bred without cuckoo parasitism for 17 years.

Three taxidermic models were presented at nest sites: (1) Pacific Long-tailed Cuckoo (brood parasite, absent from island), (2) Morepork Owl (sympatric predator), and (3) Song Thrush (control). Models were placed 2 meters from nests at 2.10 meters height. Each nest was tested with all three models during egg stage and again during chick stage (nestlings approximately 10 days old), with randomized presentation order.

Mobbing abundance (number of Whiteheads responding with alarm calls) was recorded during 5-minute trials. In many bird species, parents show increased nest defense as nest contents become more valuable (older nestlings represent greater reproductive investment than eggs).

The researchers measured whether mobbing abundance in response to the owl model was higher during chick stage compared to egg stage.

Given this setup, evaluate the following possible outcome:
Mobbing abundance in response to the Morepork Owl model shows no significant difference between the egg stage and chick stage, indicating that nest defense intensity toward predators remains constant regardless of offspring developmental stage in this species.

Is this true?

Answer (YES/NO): NO